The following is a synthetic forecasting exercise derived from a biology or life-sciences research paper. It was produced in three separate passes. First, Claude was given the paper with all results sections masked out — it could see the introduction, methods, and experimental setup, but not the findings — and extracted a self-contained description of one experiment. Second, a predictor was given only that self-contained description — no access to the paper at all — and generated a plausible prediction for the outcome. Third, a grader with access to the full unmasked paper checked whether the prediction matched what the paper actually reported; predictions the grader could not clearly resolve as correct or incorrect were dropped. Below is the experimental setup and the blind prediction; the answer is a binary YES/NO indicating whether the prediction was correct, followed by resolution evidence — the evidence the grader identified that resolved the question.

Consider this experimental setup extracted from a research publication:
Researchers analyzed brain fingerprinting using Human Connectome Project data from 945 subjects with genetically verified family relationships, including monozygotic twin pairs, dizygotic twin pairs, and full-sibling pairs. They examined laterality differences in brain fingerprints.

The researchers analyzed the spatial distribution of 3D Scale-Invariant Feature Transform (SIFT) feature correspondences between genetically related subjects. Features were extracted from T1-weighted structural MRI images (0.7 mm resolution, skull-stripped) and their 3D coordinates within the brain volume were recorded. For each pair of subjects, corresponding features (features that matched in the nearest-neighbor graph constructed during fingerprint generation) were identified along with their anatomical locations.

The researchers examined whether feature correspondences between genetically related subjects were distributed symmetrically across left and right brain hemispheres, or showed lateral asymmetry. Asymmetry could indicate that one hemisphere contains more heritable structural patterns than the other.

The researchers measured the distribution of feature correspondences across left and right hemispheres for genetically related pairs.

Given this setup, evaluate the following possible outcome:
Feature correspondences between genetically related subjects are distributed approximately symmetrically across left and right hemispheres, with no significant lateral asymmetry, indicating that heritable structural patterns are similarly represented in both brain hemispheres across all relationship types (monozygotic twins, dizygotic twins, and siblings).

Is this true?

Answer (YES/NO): NO